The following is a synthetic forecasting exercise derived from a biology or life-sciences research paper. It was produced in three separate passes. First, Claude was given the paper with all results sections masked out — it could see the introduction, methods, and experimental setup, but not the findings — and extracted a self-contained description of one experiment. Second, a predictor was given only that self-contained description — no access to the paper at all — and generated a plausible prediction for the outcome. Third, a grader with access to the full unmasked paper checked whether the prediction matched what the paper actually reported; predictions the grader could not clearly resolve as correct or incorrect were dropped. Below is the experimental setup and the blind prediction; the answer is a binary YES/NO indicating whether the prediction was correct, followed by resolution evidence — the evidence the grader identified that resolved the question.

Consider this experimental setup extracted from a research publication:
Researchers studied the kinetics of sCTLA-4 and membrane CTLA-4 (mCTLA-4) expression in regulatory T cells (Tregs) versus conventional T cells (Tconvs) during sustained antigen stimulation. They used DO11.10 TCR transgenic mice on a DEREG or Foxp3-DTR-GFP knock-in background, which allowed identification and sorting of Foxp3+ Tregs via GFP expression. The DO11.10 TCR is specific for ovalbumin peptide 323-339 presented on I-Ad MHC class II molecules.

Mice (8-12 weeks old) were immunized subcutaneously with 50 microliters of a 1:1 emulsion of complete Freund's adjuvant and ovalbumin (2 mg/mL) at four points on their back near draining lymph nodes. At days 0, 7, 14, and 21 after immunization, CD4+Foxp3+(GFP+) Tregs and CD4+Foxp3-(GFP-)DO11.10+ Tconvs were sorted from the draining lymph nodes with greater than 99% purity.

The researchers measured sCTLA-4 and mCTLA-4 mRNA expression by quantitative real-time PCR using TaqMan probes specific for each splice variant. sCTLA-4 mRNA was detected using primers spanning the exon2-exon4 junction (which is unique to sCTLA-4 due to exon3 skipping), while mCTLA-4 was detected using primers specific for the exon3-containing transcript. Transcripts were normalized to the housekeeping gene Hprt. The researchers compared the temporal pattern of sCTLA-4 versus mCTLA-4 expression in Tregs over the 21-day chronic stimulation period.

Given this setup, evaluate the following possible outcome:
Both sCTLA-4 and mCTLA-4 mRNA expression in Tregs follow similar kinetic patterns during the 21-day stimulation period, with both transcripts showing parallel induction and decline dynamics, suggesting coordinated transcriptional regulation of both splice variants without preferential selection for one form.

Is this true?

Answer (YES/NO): NO